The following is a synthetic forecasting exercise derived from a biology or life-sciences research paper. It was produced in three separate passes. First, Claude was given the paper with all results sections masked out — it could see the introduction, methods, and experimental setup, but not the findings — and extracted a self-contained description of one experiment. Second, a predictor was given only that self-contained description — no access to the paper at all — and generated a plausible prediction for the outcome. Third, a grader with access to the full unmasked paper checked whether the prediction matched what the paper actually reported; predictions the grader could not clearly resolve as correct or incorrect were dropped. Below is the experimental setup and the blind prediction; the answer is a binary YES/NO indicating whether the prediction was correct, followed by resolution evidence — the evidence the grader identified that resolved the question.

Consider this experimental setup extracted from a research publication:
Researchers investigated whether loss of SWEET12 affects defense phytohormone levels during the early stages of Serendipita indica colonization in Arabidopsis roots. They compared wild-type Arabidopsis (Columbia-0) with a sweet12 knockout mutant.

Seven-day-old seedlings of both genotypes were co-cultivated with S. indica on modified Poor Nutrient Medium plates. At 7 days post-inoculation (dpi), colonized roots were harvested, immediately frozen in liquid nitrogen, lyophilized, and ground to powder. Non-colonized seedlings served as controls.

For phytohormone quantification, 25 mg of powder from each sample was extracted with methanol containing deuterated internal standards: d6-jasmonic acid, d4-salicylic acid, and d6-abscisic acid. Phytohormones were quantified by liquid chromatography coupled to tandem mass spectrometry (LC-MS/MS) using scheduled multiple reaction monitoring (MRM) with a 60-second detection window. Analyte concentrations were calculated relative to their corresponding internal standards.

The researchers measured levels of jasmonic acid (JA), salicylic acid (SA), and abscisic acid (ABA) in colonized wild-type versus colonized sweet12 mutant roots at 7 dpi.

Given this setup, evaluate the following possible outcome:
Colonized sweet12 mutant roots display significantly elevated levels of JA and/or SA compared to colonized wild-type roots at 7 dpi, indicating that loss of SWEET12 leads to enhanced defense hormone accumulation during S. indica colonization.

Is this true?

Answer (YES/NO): YES